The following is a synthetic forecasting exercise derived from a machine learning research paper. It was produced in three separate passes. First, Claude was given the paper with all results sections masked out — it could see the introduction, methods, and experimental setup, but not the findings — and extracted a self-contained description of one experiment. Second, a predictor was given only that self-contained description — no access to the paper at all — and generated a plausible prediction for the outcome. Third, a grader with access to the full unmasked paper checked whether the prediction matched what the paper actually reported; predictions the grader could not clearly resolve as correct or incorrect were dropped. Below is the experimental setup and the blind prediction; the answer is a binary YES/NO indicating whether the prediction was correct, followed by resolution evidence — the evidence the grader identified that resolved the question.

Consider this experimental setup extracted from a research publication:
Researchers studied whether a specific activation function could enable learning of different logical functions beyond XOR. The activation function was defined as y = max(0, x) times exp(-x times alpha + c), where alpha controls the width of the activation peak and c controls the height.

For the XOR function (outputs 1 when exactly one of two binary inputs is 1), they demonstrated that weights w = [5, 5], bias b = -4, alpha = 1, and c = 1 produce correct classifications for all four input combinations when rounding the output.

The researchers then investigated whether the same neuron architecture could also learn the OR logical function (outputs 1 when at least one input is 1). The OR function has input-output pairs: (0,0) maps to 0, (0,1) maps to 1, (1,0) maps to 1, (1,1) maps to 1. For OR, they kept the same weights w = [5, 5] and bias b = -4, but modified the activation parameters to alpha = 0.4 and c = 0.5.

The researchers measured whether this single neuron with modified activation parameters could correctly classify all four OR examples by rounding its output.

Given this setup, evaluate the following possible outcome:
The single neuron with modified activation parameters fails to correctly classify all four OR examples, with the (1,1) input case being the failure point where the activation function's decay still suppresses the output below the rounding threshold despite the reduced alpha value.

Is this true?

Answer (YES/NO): NO